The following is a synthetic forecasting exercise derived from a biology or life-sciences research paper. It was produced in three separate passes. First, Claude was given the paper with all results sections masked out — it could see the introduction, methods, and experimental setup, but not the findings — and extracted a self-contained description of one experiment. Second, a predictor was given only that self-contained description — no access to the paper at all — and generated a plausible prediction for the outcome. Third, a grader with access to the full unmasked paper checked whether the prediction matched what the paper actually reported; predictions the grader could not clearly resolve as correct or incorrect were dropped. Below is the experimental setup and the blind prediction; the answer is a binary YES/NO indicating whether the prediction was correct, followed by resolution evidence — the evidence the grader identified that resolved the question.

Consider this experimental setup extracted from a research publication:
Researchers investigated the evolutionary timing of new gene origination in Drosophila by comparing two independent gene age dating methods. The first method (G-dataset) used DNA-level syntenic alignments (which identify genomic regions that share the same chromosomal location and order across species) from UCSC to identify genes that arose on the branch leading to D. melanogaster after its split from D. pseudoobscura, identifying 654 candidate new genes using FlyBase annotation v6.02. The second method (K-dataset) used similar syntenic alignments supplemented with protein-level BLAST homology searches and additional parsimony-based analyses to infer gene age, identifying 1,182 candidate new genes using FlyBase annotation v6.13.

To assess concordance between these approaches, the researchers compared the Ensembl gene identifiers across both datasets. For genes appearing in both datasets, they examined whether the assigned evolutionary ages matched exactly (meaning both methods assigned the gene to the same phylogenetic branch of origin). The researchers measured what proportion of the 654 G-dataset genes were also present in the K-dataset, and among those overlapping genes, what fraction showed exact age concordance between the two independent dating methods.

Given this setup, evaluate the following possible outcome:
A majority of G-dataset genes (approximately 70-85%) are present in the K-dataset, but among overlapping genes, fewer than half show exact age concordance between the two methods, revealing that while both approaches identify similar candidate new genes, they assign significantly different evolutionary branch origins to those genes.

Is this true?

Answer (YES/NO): NO